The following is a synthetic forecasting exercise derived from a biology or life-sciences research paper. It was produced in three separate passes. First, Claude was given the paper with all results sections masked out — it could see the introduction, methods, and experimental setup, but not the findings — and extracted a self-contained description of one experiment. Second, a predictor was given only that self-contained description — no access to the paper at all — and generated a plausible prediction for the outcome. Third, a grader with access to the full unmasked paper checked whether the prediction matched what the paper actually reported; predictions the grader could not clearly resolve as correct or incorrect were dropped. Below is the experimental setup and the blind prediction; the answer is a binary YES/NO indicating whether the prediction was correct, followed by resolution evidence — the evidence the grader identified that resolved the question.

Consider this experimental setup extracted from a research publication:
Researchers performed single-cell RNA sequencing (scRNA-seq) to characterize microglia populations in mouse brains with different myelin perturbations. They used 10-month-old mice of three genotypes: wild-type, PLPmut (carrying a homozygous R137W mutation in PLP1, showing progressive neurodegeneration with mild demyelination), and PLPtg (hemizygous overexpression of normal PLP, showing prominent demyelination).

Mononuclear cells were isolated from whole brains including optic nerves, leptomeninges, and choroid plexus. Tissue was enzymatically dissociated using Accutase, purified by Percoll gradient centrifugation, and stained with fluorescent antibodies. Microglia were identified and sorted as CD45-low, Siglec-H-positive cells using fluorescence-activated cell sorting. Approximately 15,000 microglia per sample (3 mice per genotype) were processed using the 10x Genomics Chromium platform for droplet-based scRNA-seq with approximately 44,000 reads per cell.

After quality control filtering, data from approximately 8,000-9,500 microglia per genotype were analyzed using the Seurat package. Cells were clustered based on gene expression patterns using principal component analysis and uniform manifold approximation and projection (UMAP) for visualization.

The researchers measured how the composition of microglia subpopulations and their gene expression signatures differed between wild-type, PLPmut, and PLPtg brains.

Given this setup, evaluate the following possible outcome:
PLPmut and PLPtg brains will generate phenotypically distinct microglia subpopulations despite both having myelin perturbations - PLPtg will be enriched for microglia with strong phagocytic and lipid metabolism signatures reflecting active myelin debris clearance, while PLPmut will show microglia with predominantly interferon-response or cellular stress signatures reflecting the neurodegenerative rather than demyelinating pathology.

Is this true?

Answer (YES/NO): NO